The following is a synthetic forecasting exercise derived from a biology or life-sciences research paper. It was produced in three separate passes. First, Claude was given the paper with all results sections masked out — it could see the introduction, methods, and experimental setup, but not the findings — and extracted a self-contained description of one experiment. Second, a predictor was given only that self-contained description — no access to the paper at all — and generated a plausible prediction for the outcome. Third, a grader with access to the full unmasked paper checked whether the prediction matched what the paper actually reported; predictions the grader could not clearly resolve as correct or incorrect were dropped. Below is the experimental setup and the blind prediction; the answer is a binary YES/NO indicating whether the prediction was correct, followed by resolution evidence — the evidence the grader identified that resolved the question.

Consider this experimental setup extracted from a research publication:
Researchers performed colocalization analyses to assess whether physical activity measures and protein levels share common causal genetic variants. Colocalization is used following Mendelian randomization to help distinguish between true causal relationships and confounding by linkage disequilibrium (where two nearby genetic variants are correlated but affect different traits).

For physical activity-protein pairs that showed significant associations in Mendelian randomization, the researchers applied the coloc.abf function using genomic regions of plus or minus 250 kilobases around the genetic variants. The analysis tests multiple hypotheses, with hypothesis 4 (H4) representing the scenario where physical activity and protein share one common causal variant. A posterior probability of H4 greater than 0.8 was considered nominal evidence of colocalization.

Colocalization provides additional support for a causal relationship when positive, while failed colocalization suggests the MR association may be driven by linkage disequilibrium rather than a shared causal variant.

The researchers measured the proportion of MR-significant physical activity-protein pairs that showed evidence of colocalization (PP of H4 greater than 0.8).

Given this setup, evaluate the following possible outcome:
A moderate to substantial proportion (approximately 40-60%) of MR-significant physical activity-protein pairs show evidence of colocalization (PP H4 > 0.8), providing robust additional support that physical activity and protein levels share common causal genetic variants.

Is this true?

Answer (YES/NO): NO